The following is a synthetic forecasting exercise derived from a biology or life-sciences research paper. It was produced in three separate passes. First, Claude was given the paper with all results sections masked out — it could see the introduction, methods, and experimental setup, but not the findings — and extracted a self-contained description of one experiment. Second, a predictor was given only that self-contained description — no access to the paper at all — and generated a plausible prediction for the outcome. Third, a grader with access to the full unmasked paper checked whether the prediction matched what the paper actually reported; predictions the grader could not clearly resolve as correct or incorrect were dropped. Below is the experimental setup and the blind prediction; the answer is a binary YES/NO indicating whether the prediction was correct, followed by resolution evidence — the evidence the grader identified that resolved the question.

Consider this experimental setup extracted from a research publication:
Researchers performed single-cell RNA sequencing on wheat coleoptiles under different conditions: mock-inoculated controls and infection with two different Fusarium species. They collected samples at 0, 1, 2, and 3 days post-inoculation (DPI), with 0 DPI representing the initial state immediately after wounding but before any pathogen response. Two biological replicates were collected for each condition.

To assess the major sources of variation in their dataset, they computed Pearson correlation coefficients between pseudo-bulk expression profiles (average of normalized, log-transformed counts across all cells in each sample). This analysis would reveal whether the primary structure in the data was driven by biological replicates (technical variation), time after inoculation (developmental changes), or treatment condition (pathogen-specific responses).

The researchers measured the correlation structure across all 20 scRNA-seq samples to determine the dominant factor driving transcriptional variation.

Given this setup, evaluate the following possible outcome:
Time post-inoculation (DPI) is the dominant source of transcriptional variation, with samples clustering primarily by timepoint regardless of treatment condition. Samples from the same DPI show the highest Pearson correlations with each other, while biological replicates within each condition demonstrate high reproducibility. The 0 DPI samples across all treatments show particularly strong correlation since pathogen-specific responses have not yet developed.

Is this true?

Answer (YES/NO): NO